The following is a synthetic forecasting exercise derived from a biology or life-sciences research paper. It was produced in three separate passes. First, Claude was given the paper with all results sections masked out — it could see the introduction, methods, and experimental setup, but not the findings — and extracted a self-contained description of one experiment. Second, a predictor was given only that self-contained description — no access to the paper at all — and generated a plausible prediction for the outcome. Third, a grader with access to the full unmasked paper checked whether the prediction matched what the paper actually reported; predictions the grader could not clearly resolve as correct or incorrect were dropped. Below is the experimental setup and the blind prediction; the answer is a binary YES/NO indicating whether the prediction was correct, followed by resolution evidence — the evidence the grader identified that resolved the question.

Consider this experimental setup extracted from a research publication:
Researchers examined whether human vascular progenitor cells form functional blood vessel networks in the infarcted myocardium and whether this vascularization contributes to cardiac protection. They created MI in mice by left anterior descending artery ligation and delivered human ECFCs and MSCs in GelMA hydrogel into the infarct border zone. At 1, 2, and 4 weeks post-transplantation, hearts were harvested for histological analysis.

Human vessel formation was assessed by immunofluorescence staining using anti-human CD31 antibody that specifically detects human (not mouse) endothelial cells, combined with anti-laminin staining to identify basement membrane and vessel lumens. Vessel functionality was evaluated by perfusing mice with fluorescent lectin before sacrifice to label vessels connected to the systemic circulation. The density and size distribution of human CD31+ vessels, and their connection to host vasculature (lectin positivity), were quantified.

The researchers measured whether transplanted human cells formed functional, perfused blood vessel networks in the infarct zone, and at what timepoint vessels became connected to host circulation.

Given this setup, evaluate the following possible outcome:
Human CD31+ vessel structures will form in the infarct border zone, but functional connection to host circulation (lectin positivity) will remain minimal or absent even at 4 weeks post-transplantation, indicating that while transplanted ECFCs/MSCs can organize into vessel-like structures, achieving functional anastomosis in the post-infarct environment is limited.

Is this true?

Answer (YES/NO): NO